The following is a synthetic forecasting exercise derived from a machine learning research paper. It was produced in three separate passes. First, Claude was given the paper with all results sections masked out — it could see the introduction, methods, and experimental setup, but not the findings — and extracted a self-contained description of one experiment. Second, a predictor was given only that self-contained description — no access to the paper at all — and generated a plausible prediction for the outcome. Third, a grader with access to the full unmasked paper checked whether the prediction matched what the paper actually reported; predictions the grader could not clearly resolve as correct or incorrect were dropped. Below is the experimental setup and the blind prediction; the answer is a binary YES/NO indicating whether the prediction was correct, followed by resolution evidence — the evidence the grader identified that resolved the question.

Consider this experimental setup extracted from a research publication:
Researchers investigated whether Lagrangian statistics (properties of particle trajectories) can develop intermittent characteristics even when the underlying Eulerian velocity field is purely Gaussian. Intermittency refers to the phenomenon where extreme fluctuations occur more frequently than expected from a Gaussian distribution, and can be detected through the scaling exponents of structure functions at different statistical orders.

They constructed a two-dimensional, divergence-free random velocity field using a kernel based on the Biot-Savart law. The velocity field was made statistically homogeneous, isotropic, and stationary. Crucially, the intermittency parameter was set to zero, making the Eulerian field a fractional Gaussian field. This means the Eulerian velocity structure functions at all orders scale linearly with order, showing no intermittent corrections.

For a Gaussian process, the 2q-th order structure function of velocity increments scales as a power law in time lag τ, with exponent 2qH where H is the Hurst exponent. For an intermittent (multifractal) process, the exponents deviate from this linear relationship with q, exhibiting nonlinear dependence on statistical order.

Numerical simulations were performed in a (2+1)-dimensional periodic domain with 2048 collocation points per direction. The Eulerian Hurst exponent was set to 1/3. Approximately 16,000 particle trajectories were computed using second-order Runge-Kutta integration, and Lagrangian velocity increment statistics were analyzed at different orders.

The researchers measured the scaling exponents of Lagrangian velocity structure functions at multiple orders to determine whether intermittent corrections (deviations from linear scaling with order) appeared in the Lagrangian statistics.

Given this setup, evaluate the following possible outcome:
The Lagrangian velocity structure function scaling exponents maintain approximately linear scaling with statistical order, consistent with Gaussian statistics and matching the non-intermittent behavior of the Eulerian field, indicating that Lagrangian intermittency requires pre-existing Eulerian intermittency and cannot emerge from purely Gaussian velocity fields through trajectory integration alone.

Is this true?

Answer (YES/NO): NO